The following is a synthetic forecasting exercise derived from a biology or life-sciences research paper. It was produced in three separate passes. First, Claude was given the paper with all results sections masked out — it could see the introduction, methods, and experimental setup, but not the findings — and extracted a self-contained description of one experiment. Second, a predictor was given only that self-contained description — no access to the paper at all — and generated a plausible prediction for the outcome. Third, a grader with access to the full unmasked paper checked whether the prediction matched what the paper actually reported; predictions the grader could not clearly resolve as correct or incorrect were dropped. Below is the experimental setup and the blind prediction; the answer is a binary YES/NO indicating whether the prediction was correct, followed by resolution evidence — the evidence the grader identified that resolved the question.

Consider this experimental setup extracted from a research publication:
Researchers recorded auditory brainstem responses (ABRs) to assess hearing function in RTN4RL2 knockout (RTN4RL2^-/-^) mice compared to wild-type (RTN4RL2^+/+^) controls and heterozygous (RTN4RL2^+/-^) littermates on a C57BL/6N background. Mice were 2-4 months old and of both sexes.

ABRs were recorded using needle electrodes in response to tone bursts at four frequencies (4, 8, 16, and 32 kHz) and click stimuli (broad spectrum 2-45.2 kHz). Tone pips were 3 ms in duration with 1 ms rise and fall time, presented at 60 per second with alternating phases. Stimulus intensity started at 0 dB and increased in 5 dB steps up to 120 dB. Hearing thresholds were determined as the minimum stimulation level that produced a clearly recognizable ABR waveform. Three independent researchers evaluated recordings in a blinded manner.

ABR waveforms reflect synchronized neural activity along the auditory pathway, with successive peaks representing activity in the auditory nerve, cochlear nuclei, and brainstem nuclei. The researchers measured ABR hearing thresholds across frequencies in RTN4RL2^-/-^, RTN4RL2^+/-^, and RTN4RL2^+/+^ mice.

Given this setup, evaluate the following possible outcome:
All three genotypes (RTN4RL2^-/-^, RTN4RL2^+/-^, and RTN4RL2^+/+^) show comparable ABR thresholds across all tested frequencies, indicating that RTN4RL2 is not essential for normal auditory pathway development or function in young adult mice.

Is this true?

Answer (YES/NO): NO